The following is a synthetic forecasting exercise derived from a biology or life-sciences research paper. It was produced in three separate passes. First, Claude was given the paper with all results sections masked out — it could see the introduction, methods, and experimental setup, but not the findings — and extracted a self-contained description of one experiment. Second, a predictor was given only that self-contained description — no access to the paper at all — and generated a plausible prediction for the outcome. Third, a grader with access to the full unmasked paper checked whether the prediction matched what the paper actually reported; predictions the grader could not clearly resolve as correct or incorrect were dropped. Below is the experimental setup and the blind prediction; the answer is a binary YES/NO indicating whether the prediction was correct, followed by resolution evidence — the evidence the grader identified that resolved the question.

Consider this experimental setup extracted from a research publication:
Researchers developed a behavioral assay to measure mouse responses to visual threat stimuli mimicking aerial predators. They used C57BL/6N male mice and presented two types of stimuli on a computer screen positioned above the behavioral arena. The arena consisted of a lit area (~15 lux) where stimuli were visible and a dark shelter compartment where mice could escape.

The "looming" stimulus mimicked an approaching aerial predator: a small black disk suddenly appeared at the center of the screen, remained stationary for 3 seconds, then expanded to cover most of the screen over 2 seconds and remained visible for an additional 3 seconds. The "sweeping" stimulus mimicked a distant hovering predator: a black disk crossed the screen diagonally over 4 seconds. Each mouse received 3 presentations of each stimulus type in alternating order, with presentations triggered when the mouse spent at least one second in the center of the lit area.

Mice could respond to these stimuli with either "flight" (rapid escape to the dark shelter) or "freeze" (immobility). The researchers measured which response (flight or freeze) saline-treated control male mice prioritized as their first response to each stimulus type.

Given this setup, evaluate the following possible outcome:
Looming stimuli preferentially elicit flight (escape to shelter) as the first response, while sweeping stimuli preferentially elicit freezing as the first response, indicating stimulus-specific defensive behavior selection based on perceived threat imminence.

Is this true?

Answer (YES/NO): NO